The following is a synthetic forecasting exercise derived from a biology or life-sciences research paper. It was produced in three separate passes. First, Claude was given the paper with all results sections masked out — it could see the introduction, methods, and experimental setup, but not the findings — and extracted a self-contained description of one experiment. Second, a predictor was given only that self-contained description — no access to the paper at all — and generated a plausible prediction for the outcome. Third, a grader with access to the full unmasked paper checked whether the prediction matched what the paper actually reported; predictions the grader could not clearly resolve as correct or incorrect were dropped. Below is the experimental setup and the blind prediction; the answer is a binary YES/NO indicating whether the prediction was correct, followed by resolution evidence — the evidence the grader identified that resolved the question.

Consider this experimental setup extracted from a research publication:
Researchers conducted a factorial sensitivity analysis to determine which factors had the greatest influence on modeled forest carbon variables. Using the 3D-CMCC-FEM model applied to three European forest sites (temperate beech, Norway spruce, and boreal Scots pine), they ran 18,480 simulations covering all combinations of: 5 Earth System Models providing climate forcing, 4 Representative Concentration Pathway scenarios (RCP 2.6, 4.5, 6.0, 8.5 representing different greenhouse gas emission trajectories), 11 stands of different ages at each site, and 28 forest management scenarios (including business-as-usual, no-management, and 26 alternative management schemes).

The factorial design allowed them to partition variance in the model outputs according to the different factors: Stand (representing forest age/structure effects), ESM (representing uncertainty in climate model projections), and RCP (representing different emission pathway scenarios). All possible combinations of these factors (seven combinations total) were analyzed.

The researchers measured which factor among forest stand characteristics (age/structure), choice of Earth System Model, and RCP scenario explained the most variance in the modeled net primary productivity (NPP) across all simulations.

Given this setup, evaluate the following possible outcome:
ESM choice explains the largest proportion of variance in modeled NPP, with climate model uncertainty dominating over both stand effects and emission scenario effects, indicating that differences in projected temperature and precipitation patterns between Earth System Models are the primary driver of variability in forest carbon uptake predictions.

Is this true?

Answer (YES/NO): NO